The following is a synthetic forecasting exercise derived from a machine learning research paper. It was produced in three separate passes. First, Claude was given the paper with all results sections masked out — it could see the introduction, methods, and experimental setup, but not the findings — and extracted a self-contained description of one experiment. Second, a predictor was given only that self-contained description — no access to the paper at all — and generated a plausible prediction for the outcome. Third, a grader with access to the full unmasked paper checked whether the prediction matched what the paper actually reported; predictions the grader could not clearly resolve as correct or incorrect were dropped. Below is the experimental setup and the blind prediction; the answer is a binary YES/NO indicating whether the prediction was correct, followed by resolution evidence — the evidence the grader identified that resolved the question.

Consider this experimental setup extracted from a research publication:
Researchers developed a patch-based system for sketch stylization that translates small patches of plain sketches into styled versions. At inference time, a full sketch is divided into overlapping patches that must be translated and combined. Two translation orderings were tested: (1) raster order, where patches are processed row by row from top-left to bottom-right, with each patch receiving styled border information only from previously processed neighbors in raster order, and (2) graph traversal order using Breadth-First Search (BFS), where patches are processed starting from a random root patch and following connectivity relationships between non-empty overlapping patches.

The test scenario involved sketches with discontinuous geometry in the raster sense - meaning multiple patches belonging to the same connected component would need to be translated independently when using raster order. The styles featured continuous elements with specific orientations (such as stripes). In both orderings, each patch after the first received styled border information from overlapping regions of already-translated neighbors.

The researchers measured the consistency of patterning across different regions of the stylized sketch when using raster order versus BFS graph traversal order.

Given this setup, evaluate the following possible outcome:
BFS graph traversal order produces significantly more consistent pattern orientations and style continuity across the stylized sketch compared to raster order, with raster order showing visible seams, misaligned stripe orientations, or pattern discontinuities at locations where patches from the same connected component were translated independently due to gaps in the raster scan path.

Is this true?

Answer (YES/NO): YES